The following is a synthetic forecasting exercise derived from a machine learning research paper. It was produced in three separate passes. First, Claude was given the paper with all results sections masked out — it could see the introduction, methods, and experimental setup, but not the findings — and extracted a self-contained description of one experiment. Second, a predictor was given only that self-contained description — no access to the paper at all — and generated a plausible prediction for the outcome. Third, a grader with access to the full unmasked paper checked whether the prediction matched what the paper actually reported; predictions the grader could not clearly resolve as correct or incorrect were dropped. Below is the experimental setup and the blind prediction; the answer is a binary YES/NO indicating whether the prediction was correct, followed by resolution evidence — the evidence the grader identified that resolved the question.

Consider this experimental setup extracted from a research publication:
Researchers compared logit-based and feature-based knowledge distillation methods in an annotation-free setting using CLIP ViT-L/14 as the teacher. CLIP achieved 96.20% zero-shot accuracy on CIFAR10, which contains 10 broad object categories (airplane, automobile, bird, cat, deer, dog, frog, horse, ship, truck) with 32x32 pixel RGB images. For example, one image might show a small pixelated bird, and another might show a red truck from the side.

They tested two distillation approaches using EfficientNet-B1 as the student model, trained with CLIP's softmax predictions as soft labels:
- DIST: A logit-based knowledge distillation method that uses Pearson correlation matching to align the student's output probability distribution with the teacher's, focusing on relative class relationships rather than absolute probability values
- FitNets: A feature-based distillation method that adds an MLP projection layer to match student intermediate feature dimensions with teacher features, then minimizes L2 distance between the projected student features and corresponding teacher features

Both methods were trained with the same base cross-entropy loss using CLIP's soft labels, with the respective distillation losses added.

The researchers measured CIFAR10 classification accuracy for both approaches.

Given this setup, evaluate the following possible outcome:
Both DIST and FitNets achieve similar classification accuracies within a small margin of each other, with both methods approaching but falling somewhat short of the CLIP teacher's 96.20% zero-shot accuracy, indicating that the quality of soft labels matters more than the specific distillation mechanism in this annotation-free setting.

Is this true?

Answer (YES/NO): YES